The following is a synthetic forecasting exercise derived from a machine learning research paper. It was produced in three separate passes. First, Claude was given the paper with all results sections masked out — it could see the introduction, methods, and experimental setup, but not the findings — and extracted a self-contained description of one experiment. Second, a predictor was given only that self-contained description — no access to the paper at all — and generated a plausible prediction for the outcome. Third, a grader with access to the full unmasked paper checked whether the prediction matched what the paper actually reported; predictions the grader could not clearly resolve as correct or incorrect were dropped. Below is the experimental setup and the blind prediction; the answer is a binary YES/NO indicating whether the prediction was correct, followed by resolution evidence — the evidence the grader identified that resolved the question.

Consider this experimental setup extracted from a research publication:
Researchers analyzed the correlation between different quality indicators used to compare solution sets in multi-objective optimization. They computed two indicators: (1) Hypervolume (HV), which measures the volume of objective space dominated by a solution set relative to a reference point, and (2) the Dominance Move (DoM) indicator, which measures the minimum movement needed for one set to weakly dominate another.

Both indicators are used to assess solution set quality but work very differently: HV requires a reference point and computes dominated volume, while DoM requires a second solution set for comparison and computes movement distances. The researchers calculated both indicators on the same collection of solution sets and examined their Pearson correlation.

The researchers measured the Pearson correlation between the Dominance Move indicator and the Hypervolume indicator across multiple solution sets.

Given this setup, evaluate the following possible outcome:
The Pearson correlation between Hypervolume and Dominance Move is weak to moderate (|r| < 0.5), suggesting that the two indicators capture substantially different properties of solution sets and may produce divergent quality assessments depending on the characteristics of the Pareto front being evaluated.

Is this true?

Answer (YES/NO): NO